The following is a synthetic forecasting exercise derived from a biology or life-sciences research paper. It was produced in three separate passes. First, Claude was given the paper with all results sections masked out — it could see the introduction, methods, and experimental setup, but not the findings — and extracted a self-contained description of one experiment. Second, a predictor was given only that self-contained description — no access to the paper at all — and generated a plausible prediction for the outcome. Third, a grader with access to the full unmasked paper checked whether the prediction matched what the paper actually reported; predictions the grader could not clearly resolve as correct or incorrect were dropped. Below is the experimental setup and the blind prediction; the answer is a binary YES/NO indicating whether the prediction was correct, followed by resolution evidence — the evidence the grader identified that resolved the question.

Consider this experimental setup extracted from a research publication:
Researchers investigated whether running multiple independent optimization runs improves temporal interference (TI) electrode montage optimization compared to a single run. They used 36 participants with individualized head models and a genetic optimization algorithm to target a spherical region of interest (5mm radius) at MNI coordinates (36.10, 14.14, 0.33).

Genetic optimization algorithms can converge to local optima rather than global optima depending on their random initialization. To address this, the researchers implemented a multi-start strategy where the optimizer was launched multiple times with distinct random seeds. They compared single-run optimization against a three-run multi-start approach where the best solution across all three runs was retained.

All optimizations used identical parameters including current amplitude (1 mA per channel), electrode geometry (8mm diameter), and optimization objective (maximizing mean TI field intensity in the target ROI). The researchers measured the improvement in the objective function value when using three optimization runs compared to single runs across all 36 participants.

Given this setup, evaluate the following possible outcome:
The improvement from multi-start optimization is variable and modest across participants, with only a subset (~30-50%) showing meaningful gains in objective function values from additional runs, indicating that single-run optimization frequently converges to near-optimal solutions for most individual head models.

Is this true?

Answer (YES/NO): NO